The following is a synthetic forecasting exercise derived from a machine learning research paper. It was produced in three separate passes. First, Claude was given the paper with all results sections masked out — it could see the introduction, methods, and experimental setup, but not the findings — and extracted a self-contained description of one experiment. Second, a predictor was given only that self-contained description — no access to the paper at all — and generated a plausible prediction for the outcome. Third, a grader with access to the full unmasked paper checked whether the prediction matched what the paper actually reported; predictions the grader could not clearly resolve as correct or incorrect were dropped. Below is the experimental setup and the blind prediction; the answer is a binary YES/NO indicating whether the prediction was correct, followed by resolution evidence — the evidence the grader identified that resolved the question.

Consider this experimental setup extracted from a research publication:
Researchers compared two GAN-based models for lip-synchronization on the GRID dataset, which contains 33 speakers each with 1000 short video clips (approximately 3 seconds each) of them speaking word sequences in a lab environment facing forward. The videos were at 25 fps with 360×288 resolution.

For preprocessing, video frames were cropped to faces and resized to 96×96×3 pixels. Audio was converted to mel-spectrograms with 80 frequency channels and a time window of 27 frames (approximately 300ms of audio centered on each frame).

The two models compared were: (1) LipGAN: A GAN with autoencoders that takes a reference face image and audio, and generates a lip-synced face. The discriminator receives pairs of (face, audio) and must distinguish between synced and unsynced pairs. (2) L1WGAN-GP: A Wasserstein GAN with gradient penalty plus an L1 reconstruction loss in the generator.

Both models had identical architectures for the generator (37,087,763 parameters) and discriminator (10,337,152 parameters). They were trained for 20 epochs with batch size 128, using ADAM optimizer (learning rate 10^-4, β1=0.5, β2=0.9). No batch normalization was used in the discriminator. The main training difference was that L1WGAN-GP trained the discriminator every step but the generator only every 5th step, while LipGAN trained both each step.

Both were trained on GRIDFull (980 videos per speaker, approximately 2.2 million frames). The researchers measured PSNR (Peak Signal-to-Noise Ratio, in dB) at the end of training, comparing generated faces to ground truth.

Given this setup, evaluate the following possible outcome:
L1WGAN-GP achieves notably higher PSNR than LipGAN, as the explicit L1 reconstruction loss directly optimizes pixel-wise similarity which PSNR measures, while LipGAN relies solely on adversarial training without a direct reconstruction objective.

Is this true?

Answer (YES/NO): NO